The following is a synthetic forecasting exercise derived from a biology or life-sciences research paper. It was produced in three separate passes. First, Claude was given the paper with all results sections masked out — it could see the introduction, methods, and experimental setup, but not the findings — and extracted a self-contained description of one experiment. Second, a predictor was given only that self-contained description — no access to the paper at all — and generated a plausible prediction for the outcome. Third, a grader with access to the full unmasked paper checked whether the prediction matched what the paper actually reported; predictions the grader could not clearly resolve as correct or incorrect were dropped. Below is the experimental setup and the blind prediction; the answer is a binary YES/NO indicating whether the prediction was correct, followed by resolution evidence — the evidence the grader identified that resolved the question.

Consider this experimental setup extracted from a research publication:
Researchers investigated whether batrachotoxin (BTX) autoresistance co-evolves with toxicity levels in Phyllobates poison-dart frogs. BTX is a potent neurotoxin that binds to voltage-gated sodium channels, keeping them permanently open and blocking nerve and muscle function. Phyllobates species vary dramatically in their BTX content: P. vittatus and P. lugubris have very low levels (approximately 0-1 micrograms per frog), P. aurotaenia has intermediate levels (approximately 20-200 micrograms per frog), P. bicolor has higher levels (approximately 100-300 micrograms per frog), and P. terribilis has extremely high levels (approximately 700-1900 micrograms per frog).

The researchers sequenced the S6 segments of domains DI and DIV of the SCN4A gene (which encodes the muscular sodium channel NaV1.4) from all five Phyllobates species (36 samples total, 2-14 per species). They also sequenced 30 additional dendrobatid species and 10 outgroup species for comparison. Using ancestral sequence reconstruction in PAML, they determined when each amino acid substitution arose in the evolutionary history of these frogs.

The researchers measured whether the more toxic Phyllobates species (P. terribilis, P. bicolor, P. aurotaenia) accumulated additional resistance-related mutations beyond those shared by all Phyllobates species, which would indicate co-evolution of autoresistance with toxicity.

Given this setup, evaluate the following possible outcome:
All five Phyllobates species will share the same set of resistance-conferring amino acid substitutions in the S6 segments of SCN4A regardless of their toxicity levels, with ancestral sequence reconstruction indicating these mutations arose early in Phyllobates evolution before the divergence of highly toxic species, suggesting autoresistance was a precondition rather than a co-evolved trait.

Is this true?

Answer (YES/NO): YES